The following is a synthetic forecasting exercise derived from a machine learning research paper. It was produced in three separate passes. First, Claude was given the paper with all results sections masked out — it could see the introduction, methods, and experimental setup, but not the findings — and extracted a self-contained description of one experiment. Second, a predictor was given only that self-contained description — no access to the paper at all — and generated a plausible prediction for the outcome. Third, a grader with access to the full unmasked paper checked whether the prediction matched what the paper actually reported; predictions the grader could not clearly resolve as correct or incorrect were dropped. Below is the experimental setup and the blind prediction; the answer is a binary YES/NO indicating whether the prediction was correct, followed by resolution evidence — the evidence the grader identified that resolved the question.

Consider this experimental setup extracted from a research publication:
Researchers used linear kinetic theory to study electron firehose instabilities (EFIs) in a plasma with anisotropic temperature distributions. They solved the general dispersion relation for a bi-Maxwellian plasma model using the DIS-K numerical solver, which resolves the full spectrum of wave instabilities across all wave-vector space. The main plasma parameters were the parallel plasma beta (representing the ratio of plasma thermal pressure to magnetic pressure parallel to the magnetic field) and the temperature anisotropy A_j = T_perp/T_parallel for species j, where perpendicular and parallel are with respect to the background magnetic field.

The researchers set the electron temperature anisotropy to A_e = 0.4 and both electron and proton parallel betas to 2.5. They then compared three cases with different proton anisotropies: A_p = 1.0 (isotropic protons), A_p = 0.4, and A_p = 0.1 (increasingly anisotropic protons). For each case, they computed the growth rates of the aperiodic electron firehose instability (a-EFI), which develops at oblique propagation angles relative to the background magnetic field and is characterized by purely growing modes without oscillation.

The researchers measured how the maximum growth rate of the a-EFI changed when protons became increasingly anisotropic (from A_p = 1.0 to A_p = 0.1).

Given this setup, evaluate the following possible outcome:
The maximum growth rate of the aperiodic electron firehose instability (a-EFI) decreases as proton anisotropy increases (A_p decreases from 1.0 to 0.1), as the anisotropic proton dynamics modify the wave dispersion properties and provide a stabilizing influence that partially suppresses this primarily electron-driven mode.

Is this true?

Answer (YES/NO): NO